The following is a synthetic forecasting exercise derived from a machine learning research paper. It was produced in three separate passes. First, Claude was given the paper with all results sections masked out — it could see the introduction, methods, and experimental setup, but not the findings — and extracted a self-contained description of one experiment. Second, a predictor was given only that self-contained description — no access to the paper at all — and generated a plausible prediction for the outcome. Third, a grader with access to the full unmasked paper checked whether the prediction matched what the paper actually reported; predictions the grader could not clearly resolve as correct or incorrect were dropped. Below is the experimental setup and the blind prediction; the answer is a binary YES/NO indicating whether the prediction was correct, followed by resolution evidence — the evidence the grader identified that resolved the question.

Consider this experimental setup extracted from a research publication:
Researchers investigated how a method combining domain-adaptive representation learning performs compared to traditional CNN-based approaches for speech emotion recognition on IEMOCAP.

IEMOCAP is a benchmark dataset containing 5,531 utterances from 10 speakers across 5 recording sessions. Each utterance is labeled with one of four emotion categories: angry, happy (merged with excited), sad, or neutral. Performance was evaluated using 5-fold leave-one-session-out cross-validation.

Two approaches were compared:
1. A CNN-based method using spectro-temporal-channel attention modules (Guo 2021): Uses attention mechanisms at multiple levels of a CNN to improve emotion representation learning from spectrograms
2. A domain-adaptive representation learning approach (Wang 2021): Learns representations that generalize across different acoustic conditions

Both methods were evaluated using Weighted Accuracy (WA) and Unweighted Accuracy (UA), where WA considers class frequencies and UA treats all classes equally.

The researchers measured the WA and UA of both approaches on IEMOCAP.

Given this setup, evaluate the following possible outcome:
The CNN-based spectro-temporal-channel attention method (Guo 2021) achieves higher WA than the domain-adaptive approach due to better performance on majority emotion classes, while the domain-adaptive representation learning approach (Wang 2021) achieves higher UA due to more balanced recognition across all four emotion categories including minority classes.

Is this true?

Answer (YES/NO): NO